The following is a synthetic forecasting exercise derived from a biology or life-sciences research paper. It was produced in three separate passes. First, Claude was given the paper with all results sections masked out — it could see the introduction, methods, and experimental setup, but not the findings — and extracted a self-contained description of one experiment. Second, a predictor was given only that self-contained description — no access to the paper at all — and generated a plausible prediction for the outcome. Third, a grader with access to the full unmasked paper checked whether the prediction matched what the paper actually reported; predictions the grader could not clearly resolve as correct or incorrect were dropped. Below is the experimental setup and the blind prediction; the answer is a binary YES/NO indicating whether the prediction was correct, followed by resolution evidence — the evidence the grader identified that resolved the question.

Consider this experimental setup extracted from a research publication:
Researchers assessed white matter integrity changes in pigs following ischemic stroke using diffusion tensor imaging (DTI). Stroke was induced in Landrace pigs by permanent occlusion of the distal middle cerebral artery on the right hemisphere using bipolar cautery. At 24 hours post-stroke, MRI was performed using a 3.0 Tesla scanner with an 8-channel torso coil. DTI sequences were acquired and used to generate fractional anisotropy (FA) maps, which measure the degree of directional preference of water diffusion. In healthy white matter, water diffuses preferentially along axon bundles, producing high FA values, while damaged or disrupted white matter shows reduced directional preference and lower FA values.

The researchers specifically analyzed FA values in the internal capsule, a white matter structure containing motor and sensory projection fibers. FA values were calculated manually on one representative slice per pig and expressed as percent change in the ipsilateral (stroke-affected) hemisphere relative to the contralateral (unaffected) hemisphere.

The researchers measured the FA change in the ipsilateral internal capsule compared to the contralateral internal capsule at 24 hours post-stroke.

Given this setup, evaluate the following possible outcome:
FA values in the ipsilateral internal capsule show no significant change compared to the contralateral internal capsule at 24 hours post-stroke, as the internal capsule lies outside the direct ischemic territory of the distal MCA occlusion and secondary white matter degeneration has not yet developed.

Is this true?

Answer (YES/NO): NO